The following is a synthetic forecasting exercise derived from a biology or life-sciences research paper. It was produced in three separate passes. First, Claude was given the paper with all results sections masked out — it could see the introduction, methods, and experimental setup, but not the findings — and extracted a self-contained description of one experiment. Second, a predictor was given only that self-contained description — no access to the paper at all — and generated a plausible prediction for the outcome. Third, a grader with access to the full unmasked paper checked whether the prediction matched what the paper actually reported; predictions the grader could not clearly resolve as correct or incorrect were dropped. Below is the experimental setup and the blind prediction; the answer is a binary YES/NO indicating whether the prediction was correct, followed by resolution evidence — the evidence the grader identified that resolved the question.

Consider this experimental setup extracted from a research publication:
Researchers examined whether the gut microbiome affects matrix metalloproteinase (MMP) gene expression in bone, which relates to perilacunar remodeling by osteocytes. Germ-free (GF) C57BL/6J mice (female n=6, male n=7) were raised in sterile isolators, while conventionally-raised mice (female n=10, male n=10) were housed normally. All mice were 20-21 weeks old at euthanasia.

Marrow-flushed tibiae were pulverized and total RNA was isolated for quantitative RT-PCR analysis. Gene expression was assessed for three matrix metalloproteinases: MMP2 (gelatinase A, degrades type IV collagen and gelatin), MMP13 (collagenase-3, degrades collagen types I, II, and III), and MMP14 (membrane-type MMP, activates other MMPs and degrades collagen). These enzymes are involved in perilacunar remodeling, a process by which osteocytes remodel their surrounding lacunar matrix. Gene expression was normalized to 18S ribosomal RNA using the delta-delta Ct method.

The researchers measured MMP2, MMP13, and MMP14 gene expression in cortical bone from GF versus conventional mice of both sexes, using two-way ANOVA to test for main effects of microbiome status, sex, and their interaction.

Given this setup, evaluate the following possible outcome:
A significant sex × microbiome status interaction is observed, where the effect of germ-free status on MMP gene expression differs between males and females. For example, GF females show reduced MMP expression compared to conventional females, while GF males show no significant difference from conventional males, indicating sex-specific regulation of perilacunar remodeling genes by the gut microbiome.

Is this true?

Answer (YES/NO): NO